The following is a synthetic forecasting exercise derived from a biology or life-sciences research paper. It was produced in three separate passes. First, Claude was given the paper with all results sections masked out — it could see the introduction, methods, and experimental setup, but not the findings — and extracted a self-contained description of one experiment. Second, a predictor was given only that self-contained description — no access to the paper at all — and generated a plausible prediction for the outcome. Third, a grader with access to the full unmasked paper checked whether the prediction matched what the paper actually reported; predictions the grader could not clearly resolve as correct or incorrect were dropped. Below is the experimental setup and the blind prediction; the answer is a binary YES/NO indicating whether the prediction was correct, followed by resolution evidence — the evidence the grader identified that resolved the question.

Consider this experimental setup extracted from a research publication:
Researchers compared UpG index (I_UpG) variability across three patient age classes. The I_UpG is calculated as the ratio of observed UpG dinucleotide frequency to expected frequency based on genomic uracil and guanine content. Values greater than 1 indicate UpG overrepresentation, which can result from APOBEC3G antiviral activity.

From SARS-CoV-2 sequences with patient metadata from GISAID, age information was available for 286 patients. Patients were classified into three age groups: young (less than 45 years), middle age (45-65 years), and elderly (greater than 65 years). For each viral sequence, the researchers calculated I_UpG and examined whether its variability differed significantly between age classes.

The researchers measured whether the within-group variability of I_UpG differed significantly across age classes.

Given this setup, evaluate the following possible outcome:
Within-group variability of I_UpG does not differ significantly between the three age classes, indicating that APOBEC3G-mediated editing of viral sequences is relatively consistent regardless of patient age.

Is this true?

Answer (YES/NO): YES